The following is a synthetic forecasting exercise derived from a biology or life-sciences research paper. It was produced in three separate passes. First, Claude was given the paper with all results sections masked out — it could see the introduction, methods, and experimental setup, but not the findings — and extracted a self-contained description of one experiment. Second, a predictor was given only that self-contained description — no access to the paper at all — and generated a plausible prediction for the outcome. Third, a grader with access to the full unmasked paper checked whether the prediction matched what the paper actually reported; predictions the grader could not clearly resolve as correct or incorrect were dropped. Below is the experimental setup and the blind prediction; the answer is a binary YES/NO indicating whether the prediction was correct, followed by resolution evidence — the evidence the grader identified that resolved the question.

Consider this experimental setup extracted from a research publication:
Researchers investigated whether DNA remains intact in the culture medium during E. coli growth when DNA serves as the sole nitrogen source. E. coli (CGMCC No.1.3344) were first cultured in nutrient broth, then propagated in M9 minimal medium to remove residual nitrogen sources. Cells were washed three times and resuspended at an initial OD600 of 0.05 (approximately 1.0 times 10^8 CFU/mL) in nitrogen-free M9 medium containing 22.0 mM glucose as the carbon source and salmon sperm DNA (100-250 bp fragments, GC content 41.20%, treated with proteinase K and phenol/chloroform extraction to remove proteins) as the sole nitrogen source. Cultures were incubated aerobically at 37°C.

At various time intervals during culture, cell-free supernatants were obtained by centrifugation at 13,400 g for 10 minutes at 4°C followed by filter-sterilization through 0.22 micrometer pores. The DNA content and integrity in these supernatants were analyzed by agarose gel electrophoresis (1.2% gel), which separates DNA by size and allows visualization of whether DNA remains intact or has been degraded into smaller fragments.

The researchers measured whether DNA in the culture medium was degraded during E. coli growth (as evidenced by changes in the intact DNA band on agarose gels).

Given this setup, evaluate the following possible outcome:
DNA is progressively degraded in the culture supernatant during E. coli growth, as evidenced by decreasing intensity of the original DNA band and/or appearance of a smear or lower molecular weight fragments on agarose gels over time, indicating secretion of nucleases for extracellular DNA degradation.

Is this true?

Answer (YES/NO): NO